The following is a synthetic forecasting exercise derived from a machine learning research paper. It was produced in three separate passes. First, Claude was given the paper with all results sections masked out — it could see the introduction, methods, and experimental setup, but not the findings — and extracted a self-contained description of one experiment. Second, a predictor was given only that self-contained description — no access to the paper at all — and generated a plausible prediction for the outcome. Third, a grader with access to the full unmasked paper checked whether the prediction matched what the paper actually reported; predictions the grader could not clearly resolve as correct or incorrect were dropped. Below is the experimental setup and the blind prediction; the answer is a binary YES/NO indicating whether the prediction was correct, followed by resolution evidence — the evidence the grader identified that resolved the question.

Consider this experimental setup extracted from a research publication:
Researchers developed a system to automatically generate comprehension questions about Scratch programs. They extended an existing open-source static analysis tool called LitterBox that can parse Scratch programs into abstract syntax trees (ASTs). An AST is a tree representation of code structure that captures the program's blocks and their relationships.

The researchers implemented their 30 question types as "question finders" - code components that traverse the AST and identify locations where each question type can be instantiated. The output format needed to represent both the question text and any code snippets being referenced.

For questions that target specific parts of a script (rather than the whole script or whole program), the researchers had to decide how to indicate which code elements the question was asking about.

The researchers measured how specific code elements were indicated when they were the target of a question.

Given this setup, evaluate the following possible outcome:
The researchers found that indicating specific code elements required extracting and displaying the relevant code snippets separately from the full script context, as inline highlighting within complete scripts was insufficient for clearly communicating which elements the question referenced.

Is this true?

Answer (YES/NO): NO